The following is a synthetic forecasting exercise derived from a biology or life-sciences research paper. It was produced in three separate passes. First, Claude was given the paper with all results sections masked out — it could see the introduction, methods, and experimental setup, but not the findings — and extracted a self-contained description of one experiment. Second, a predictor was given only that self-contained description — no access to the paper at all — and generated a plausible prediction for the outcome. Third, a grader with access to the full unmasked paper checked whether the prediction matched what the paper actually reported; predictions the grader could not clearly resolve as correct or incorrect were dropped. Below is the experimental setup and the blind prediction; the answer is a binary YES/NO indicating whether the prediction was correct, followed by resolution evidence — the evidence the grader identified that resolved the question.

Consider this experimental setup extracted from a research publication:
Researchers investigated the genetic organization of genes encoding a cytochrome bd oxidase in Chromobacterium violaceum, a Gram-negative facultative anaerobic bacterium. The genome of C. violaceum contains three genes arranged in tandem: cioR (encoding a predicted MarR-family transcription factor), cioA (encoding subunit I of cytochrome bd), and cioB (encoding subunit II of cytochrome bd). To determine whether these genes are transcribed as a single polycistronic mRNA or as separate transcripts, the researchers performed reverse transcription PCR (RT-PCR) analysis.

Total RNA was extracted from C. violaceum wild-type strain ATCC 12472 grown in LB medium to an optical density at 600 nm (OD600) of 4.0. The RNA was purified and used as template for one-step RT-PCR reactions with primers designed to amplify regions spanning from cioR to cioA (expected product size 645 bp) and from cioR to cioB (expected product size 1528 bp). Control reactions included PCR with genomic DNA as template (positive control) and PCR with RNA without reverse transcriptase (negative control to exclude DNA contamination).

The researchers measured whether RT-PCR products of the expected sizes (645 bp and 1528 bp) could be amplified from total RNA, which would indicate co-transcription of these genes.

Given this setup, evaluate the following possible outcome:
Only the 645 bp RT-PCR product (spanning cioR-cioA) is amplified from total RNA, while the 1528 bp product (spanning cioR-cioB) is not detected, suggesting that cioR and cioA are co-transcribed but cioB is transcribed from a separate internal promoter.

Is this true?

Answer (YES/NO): NO